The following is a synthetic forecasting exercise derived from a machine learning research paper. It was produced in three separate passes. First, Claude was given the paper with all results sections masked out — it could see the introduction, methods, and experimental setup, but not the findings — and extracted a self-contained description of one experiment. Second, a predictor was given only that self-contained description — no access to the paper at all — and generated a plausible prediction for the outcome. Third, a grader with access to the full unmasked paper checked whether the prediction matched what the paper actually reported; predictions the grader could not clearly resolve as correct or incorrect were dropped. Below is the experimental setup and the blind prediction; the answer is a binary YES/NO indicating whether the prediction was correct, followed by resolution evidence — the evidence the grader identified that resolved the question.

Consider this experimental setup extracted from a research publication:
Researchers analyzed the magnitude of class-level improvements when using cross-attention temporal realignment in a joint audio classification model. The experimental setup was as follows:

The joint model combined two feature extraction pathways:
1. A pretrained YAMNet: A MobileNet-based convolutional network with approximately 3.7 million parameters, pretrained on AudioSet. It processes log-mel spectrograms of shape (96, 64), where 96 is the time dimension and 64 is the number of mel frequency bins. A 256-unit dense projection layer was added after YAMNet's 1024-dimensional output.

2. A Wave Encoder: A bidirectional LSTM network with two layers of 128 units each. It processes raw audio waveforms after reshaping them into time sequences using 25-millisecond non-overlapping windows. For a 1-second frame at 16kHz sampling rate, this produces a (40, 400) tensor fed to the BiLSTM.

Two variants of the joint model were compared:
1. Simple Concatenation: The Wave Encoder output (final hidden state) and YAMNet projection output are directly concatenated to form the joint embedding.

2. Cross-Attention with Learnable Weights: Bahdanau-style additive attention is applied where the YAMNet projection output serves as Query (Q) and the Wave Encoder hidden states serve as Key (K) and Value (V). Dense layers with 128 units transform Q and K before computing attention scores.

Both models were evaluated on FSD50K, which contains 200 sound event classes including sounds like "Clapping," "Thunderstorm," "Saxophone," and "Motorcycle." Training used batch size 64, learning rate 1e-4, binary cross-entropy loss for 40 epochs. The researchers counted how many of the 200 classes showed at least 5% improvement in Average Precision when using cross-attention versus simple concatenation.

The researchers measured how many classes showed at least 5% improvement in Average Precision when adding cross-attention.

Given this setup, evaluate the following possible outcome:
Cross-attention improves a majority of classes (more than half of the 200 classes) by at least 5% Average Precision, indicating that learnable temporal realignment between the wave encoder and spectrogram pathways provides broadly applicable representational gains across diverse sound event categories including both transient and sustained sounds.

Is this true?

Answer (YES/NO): NO